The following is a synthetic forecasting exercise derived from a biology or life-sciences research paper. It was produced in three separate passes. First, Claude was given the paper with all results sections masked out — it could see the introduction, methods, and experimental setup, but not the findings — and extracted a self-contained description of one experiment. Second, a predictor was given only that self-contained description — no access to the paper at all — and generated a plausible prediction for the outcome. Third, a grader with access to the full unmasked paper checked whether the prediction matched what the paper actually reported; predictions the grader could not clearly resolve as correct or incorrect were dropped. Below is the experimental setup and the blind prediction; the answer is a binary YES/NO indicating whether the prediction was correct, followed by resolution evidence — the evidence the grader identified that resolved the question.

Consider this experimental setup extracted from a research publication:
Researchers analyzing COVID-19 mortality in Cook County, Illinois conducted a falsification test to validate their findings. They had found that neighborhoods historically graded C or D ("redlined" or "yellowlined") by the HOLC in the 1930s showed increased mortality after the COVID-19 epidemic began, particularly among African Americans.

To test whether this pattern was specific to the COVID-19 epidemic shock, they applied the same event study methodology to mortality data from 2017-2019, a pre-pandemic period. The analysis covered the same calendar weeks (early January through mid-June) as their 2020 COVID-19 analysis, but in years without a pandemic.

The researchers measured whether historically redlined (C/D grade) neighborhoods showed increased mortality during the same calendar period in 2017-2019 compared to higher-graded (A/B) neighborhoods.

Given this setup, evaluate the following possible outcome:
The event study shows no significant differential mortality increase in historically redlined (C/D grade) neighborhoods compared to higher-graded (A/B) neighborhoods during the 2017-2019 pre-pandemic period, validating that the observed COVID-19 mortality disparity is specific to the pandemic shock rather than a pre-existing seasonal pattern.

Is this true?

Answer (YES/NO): YES